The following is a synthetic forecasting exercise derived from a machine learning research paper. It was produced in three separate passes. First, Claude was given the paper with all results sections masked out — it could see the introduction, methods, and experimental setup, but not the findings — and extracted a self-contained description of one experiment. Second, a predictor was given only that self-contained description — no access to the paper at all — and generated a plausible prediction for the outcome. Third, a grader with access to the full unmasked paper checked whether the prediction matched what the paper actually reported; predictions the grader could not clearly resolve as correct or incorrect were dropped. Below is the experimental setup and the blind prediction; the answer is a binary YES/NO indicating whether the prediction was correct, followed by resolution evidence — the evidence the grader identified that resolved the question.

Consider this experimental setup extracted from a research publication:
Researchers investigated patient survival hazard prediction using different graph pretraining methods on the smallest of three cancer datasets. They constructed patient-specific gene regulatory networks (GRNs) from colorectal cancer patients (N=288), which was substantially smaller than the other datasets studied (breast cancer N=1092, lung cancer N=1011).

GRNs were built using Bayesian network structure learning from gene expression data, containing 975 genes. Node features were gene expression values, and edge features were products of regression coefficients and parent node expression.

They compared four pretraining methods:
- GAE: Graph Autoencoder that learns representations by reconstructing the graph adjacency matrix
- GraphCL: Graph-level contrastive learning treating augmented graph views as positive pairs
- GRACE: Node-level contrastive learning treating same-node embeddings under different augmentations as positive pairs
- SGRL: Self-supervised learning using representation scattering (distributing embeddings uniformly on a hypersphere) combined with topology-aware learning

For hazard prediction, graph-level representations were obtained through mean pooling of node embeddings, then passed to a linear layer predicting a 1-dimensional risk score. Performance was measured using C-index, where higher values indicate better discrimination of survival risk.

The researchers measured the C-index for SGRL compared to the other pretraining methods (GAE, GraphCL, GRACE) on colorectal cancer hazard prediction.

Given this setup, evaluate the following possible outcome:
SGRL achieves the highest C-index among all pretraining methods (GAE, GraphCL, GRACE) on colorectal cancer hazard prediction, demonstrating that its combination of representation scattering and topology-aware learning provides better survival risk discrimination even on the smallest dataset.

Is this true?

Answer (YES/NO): NO